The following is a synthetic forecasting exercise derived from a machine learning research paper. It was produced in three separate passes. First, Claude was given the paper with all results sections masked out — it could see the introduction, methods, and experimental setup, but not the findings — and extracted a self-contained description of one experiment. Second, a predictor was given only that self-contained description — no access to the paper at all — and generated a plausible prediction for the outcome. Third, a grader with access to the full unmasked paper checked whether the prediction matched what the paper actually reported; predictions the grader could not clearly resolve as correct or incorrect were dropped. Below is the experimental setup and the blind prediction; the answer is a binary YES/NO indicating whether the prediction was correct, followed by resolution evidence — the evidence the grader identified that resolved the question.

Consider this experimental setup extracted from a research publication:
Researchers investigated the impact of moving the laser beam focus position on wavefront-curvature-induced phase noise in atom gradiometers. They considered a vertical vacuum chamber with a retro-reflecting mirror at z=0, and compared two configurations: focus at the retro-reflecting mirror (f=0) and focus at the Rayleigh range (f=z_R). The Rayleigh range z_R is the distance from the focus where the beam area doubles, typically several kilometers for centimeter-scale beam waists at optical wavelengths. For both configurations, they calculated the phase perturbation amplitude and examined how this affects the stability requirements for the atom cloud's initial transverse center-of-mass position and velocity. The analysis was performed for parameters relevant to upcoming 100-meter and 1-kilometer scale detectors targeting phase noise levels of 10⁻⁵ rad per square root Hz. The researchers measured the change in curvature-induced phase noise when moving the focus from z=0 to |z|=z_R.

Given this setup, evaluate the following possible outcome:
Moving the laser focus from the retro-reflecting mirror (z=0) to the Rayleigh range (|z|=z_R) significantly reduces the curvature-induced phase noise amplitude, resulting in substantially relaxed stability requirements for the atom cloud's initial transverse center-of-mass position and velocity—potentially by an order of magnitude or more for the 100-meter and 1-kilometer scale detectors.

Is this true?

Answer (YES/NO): YES